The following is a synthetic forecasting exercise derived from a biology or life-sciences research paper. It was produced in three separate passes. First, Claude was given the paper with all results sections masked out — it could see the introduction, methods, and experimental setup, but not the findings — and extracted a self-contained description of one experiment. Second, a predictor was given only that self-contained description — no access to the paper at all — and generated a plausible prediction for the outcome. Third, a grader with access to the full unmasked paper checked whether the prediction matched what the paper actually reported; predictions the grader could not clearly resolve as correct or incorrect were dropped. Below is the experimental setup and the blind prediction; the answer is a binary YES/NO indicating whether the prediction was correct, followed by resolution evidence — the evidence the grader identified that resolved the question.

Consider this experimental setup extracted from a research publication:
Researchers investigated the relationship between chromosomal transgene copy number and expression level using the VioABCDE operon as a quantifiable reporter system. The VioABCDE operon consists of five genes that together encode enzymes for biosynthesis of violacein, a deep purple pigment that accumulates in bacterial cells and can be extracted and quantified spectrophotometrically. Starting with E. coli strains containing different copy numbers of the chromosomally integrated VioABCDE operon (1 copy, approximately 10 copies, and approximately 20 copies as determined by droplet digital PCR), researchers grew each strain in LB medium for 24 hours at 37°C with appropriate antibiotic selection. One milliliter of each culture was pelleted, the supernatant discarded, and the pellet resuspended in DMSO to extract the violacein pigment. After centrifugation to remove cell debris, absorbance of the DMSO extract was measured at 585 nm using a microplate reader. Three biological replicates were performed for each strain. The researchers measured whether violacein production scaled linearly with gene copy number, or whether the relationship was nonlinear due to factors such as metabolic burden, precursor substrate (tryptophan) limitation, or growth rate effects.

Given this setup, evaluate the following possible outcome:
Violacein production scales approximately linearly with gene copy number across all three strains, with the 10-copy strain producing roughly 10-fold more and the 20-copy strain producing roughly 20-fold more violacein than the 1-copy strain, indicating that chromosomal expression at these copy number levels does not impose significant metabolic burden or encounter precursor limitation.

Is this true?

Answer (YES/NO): YES